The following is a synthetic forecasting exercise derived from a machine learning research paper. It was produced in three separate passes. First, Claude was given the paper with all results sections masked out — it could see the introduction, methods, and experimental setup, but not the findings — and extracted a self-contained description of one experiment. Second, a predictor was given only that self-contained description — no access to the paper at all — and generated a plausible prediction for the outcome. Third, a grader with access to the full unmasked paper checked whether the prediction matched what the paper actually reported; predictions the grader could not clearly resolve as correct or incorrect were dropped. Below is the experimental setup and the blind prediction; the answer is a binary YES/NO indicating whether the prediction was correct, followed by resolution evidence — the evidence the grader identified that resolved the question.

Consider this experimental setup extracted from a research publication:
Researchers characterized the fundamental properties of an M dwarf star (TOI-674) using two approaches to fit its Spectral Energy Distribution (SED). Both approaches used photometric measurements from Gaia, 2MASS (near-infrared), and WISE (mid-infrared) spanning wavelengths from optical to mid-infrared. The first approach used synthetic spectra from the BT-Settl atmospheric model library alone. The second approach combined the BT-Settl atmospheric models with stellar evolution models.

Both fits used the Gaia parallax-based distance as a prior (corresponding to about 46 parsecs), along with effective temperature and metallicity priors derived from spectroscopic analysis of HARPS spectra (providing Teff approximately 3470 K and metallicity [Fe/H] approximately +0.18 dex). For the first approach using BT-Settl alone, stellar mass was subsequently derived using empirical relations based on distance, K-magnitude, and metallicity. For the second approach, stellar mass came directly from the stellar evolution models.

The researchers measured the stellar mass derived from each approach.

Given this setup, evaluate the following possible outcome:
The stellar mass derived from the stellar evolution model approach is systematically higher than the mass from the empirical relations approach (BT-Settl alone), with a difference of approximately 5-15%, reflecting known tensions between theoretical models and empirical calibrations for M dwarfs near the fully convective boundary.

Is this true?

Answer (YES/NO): YES